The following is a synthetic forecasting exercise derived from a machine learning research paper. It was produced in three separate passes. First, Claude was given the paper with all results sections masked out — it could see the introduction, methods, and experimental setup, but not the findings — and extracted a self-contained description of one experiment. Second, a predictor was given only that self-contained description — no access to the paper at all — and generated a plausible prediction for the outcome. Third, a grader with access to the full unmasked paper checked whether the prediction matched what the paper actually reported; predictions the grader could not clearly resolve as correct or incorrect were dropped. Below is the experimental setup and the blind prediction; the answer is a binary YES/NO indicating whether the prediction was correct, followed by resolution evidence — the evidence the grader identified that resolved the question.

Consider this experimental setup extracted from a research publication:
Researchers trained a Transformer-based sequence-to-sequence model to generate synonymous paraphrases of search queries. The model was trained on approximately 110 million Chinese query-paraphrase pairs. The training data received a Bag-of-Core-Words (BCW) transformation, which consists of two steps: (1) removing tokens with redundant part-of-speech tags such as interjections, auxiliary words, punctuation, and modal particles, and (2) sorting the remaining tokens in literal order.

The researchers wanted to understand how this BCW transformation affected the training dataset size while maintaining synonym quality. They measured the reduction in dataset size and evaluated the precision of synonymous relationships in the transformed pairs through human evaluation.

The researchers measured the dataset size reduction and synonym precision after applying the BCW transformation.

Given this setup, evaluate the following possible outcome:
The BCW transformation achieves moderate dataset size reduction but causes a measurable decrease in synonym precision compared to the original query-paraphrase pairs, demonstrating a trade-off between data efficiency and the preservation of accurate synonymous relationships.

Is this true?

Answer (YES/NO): NO